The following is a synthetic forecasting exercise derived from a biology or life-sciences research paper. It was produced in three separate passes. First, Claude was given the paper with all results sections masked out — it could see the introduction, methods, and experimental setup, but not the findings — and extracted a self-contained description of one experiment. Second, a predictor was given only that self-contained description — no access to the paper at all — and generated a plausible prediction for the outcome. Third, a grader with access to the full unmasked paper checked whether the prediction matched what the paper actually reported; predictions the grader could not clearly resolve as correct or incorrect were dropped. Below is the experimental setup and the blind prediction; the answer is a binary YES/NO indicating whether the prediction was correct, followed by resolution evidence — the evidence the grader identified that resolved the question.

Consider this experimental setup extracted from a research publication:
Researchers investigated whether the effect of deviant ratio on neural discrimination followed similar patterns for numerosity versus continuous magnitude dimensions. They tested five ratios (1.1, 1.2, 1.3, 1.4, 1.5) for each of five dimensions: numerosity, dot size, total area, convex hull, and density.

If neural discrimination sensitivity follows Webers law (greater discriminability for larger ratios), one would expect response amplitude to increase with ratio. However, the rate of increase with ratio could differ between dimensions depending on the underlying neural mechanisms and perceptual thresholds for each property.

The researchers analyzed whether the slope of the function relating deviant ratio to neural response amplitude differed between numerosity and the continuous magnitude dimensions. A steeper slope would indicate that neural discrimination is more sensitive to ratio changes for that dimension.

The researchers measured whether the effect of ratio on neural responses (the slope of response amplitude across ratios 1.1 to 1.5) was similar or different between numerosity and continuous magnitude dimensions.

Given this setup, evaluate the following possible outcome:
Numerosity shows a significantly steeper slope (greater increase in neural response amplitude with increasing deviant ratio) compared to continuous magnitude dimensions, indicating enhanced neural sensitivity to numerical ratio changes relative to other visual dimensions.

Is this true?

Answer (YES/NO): NO